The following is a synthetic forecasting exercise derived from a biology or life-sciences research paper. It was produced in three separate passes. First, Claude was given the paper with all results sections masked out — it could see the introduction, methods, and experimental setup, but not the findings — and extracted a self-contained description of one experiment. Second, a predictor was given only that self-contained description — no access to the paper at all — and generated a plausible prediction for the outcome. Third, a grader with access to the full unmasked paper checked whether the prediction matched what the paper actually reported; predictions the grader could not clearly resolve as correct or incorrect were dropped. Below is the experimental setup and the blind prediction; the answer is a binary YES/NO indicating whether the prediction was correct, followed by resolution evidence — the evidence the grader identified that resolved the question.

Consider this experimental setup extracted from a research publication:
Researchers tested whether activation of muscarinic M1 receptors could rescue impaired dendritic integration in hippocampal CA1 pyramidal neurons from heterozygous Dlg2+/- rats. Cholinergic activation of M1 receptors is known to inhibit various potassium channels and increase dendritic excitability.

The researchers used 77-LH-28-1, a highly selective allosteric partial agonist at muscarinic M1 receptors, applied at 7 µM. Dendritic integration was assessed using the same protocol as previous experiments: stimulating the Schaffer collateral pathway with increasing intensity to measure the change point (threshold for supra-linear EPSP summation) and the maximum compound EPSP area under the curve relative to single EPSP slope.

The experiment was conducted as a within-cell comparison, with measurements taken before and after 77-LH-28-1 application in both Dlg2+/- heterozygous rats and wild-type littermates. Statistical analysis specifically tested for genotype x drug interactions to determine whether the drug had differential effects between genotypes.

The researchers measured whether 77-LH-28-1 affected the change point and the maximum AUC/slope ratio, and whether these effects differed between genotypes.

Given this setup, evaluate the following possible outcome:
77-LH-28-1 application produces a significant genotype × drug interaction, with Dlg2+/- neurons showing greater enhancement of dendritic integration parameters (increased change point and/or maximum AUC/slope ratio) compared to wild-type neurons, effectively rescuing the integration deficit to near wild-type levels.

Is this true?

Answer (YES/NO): NO